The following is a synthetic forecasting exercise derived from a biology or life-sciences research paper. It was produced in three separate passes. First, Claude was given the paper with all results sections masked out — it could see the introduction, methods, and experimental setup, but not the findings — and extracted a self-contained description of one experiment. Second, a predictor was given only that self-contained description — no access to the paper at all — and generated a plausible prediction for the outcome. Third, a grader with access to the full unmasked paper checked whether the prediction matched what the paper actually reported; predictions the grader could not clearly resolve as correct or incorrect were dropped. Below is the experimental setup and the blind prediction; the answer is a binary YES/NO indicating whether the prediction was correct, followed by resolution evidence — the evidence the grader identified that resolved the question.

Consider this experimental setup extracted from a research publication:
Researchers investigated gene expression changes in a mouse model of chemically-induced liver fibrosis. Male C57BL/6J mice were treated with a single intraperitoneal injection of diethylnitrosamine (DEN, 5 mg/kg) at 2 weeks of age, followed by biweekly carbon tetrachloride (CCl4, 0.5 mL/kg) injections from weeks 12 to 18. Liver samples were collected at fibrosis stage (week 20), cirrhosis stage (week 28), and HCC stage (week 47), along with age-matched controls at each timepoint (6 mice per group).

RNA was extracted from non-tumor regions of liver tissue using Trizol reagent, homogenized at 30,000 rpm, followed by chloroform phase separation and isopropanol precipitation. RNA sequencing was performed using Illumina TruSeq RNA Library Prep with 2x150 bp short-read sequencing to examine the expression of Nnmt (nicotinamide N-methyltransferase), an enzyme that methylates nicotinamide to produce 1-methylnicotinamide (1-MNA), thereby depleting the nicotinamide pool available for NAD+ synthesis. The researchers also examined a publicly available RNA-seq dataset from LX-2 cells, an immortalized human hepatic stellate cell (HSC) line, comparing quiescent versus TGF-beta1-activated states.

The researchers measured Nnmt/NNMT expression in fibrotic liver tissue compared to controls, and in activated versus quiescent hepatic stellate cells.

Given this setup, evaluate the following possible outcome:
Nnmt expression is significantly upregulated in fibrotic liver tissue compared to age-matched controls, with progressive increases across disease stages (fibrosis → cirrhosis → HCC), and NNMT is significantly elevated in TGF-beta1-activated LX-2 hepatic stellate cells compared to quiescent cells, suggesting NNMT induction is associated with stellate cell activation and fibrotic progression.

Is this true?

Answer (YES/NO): NO